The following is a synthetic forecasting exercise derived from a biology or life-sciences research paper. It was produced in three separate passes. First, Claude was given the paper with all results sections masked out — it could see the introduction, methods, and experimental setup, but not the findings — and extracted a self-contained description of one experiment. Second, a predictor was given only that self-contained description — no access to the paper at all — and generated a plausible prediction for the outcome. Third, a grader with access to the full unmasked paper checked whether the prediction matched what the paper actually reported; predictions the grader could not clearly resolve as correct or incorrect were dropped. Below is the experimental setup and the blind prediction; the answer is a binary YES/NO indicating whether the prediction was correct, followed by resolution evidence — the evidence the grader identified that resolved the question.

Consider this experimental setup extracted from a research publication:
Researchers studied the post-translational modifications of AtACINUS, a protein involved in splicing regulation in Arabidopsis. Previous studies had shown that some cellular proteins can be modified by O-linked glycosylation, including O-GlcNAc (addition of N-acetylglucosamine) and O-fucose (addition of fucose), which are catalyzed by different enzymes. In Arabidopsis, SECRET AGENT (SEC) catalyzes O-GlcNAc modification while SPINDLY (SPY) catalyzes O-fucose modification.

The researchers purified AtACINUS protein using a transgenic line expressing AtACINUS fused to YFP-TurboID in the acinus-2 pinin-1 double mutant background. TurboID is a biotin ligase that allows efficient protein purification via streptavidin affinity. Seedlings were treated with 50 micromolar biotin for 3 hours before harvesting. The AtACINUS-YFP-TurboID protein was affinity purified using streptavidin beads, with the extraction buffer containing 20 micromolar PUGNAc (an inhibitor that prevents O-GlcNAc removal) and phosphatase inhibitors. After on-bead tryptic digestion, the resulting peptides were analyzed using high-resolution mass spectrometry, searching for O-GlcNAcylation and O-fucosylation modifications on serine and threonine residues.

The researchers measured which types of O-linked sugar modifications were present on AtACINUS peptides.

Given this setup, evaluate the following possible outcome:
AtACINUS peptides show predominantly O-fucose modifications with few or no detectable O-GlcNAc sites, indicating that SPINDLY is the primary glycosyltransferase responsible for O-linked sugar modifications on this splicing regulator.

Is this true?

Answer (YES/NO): NO